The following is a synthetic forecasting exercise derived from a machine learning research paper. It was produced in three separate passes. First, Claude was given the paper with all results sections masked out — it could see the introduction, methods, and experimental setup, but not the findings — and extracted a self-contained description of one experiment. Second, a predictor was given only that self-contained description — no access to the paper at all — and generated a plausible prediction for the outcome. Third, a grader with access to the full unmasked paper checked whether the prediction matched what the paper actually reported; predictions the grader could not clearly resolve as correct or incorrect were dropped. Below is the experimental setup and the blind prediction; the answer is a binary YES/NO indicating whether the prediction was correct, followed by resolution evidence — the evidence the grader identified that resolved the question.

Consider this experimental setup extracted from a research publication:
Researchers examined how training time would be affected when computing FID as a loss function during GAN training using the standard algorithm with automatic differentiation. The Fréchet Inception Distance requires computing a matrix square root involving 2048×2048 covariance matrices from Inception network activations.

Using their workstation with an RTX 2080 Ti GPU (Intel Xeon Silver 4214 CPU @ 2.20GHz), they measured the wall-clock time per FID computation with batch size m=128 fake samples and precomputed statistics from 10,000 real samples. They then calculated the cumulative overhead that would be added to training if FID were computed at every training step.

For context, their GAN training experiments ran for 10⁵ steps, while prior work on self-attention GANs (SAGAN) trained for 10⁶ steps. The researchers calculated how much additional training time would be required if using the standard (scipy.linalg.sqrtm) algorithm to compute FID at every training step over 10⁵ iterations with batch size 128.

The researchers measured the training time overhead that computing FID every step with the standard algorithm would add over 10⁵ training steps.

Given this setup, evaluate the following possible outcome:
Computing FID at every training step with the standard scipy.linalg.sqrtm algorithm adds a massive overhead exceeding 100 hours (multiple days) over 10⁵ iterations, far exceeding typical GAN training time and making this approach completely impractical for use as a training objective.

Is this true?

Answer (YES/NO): YES